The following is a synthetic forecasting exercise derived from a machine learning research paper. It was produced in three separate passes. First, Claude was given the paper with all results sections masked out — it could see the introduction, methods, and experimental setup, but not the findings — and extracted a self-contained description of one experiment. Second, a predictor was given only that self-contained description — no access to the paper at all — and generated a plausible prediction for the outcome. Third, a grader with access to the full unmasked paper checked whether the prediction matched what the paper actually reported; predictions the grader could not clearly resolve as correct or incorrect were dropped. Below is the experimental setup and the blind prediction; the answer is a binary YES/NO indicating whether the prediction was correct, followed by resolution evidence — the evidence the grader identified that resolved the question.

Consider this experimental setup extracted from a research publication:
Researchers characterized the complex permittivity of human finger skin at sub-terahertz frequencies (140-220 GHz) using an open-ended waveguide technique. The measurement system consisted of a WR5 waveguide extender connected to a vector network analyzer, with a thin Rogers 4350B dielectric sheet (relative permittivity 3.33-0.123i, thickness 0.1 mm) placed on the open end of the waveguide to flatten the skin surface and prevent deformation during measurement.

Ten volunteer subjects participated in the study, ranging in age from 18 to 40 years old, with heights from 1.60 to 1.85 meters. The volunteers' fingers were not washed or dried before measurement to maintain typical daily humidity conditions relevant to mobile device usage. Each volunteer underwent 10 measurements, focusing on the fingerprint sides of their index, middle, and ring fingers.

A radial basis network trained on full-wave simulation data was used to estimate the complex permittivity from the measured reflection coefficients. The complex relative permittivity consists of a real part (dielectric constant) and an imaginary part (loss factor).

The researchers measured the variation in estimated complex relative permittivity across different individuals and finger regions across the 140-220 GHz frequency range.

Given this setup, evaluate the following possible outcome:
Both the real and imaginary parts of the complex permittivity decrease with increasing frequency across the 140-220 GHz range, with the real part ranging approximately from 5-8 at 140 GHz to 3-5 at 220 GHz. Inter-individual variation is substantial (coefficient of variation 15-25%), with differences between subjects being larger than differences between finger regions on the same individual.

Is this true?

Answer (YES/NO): NO